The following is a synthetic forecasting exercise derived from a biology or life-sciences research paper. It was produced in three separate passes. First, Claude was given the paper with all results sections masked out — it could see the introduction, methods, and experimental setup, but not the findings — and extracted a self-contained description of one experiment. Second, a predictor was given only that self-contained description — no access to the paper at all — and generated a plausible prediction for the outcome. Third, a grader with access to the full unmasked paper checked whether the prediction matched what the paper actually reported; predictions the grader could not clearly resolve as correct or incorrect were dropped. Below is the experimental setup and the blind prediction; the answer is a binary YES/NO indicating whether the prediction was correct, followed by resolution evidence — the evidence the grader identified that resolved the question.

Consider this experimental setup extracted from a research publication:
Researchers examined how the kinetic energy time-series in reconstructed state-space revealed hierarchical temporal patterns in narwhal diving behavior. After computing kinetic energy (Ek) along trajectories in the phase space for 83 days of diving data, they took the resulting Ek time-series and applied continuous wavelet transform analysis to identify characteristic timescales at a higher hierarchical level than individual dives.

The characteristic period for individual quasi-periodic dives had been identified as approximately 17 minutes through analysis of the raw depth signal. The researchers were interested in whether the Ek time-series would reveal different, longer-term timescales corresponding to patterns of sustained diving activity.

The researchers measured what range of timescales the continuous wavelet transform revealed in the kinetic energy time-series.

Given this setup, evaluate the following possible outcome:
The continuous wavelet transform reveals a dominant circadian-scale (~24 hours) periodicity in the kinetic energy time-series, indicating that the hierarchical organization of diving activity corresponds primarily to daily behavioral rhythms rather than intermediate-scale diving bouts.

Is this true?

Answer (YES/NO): NO